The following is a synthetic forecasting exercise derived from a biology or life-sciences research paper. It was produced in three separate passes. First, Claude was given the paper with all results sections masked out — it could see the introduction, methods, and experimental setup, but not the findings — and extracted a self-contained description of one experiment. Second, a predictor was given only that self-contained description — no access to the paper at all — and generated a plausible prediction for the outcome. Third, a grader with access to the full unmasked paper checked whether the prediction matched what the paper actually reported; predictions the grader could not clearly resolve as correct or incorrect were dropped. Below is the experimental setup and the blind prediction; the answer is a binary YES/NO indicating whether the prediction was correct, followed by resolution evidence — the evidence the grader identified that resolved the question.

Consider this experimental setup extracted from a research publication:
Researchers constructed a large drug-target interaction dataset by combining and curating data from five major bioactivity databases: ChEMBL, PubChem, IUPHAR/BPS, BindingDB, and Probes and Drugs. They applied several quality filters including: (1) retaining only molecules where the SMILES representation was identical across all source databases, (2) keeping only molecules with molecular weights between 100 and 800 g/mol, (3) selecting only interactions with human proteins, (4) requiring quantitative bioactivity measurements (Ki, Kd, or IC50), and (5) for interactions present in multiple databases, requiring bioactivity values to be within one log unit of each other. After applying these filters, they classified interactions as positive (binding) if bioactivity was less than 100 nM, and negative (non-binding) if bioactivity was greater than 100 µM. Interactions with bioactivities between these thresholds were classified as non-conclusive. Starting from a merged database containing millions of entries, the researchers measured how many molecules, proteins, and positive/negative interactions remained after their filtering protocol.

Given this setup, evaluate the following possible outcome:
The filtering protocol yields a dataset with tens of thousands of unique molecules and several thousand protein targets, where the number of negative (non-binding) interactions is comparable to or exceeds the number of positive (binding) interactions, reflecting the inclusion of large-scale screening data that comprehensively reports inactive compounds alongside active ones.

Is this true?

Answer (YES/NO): NO